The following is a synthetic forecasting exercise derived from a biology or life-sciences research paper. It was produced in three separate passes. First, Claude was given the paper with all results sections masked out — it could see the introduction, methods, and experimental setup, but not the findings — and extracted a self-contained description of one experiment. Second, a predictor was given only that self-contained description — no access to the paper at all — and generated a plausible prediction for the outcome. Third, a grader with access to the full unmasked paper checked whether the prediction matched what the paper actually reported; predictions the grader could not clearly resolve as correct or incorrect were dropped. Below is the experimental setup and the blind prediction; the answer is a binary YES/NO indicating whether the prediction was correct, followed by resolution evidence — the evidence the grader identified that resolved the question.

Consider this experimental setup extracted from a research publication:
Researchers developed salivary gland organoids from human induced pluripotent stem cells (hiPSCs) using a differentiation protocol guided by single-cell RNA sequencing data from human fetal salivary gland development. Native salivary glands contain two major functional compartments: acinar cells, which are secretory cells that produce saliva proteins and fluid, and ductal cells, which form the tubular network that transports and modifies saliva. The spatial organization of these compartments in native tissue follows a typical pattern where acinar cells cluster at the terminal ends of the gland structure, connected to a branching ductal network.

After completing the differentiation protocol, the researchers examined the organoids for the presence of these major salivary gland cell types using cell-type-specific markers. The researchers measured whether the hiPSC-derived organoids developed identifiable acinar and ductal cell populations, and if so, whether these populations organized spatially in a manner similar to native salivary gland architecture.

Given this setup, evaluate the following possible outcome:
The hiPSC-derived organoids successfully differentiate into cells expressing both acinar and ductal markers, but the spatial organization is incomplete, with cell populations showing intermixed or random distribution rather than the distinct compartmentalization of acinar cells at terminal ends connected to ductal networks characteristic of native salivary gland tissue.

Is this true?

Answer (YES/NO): NO